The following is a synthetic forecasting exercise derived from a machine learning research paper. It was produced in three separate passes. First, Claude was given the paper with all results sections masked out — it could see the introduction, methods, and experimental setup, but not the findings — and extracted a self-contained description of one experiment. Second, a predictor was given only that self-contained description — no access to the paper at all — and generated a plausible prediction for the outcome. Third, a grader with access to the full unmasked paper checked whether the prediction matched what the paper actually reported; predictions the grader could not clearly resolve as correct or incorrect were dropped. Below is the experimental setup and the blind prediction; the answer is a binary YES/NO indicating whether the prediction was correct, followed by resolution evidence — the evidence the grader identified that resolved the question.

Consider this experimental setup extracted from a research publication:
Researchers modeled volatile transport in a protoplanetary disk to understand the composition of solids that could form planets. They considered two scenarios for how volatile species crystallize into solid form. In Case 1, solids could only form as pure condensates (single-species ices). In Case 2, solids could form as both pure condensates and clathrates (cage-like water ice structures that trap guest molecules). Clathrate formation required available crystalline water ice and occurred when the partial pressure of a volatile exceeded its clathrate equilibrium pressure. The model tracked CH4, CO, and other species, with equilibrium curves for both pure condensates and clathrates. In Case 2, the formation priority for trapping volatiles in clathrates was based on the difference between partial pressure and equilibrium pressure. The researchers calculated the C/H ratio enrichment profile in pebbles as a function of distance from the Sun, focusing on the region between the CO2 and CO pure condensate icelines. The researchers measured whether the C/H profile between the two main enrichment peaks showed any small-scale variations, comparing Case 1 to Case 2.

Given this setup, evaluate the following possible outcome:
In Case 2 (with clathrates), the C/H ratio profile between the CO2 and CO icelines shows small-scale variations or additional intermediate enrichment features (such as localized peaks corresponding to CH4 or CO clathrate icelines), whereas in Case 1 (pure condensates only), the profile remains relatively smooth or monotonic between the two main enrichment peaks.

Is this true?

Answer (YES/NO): YES